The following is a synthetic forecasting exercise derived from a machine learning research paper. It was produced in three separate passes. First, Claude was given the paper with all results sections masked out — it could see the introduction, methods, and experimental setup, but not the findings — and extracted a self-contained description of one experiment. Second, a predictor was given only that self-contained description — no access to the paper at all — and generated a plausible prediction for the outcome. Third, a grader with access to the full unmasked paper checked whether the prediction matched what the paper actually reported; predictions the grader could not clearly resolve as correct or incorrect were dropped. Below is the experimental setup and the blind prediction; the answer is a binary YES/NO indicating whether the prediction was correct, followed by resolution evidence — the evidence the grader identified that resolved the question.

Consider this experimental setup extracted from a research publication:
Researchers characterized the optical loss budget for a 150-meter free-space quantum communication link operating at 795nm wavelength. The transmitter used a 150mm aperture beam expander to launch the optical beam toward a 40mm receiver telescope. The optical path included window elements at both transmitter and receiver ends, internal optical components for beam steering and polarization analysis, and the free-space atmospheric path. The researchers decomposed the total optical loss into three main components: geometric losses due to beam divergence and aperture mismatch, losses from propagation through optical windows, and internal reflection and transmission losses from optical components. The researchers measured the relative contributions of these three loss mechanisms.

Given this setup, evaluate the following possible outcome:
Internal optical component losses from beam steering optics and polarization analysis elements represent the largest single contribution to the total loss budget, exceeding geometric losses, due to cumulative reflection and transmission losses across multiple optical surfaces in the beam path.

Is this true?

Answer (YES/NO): NO